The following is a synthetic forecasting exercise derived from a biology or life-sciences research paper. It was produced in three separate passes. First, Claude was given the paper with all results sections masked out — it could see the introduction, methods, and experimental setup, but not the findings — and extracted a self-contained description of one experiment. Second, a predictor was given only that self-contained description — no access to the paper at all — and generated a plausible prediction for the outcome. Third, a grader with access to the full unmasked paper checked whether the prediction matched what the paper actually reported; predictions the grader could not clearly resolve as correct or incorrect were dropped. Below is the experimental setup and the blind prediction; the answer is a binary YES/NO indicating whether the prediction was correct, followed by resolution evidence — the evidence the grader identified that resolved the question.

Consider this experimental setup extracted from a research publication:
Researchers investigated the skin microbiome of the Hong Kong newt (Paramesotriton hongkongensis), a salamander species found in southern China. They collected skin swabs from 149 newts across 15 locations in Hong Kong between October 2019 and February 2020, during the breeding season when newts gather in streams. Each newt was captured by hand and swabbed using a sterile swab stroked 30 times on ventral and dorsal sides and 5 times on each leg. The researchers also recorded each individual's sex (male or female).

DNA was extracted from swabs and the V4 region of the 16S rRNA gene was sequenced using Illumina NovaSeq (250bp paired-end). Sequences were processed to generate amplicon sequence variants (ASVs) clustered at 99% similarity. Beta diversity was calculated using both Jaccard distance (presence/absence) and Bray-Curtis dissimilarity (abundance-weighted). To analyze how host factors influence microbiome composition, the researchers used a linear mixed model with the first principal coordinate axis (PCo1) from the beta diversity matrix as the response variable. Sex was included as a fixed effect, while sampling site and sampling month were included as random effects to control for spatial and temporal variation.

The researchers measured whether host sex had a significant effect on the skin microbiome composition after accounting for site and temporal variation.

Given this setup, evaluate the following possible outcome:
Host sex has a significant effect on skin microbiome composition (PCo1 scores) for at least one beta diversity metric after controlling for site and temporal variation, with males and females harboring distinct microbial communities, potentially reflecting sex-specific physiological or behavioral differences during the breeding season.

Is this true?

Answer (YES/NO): YES